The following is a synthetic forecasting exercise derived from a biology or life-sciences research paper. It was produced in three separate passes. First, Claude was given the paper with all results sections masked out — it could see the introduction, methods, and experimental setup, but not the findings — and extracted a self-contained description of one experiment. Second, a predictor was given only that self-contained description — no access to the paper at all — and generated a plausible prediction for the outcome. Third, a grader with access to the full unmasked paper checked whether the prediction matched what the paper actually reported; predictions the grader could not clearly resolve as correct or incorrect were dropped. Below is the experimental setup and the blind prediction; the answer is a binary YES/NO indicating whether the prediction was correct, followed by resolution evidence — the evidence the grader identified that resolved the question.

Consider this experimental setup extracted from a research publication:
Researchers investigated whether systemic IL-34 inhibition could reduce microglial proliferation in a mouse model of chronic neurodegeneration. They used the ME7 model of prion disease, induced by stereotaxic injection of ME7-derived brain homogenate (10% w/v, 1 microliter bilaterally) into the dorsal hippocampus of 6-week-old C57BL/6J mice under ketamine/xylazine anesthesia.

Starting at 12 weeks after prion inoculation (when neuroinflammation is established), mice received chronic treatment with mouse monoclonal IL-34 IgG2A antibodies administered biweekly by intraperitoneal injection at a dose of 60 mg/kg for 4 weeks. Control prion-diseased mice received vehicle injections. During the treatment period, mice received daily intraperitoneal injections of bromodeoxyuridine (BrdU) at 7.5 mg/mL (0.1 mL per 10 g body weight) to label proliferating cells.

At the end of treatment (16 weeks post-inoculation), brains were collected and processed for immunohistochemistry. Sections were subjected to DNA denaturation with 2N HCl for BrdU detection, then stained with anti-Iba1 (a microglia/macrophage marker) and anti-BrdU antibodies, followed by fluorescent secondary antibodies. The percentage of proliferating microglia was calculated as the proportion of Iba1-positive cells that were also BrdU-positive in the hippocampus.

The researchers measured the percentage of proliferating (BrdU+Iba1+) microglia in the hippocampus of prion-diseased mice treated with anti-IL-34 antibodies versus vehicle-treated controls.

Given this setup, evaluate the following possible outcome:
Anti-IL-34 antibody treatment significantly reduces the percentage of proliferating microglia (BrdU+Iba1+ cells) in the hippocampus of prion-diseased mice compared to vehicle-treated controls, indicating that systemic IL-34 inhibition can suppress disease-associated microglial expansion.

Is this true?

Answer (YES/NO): NO